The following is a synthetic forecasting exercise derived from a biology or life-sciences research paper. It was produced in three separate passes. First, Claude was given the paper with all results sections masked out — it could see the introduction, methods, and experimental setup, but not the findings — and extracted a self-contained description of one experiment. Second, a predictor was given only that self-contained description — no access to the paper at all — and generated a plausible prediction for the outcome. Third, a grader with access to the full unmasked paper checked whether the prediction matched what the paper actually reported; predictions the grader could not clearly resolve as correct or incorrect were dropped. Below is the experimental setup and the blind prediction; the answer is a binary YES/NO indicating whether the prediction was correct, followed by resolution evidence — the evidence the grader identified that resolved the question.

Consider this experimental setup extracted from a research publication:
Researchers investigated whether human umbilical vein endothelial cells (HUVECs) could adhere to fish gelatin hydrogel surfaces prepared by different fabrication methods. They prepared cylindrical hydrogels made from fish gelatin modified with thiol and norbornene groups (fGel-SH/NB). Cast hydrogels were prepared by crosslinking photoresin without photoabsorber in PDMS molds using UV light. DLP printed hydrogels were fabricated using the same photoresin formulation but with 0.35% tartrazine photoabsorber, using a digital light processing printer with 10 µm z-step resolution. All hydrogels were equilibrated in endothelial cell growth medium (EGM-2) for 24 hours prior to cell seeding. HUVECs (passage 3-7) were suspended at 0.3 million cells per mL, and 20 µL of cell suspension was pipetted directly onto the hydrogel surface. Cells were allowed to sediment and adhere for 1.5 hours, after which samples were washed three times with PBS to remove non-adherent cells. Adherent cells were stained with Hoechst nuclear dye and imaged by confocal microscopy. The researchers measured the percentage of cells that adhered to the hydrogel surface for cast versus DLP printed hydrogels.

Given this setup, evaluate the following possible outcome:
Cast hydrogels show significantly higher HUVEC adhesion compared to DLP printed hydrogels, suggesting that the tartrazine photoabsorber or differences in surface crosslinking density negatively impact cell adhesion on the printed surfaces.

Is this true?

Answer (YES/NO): NO